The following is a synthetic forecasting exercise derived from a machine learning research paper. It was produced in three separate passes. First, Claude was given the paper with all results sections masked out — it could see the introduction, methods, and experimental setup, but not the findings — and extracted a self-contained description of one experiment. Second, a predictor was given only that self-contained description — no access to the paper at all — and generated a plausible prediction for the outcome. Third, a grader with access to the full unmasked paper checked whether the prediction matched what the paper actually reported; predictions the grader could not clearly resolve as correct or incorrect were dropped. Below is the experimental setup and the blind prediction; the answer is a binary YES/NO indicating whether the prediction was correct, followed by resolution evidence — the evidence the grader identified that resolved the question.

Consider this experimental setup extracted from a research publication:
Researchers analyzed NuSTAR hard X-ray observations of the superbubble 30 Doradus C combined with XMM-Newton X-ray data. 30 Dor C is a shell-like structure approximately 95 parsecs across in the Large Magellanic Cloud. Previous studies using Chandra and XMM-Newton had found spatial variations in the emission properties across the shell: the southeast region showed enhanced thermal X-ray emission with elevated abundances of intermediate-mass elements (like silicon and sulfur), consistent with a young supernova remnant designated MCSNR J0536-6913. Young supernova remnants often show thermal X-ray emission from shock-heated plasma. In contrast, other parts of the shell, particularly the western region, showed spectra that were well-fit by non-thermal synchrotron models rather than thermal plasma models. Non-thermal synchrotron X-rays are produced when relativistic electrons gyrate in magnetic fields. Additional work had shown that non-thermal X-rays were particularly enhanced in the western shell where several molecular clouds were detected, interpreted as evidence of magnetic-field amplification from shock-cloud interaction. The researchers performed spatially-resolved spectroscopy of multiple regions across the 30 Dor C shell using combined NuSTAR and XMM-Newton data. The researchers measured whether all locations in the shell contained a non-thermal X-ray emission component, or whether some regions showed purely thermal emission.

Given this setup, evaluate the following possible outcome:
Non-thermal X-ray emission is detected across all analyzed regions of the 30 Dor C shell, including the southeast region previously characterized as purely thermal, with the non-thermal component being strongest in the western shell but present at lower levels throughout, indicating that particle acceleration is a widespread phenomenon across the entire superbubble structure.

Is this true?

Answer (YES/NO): NO